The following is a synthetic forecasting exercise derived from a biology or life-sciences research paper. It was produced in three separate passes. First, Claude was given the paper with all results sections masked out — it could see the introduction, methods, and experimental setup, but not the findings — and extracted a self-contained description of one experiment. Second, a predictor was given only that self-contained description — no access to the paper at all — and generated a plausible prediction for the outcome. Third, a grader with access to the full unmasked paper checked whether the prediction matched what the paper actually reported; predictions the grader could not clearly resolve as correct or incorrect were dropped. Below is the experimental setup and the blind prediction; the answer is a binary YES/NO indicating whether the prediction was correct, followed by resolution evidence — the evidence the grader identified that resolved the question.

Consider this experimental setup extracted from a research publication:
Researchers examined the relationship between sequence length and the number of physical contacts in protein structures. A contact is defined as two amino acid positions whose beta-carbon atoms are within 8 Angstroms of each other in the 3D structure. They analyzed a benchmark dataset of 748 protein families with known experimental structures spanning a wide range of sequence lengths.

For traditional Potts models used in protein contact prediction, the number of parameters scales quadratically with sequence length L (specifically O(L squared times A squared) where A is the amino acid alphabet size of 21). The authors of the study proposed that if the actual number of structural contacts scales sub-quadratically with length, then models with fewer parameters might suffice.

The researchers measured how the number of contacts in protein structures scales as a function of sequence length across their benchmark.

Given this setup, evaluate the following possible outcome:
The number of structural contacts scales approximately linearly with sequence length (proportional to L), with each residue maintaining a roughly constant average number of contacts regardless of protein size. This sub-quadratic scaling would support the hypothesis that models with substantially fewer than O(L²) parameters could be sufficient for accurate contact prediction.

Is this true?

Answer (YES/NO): YES